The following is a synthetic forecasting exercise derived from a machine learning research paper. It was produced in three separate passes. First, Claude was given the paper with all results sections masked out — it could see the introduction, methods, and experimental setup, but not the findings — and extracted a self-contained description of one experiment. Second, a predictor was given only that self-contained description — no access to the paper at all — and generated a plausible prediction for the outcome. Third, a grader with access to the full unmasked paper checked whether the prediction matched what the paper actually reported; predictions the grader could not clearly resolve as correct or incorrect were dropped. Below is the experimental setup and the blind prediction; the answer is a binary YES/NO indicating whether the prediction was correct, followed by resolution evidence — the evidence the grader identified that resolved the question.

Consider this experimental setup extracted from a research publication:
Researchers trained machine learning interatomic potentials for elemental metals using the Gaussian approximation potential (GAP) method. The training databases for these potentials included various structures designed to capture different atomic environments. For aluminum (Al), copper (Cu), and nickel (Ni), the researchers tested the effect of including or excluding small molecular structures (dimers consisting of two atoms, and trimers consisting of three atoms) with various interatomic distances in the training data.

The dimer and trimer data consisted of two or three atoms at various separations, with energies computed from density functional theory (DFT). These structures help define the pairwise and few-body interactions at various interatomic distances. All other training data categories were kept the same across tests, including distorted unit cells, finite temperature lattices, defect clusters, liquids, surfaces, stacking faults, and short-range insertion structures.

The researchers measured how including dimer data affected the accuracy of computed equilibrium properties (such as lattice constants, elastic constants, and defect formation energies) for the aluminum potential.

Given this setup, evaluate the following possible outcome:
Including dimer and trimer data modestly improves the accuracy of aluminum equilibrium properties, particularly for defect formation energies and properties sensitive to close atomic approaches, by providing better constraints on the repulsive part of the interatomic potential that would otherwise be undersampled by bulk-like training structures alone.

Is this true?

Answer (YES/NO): NO